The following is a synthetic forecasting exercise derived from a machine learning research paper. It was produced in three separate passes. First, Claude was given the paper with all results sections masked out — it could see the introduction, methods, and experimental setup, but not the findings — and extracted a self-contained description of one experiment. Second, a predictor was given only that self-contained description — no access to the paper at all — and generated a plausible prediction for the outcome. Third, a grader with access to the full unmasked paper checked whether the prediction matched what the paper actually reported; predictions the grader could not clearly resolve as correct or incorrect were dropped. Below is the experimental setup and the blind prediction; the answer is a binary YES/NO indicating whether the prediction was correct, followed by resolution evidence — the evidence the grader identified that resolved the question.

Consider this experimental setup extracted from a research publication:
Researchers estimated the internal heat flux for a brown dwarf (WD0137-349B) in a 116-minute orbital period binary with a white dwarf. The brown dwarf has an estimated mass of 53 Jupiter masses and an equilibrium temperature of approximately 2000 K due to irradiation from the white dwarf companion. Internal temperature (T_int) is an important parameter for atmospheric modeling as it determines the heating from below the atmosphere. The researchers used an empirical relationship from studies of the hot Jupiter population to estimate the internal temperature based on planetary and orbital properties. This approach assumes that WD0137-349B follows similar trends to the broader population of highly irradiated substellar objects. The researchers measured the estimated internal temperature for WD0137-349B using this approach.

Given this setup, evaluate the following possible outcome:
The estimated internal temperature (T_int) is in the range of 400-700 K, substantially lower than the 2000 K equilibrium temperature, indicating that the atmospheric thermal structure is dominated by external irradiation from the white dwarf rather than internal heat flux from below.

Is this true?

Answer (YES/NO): YES